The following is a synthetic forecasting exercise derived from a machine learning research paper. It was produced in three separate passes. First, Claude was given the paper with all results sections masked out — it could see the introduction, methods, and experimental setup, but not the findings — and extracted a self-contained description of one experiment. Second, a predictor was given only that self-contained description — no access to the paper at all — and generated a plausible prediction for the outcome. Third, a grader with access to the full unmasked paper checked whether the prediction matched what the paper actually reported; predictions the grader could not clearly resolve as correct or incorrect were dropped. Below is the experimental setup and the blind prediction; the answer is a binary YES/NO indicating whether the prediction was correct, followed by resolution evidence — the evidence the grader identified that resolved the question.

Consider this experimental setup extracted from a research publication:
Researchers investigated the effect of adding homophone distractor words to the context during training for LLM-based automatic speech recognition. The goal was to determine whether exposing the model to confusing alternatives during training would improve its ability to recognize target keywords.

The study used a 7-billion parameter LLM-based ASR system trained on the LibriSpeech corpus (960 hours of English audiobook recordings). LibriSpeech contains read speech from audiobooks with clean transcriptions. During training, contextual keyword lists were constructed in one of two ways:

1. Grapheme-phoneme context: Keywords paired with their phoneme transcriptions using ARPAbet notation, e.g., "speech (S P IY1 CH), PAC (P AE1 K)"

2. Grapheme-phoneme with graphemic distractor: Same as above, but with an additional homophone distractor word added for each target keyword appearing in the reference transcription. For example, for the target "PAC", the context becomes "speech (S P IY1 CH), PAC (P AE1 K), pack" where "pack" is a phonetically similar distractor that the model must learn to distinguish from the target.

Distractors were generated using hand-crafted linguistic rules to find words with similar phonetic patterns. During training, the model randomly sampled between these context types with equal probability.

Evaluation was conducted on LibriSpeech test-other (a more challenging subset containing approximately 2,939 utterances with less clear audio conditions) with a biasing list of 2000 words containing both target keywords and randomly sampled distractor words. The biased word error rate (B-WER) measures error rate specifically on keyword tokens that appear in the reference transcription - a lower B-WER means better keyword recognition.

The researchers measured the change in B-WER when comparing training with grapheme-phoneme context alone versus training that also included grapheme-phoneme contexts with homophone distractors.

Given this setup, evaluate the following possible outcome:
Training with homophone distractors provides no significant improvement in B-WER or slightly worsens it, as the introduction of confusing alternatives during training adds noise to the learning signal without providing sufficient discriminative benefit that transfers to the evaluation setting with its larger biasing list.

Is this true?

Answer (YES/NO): NO